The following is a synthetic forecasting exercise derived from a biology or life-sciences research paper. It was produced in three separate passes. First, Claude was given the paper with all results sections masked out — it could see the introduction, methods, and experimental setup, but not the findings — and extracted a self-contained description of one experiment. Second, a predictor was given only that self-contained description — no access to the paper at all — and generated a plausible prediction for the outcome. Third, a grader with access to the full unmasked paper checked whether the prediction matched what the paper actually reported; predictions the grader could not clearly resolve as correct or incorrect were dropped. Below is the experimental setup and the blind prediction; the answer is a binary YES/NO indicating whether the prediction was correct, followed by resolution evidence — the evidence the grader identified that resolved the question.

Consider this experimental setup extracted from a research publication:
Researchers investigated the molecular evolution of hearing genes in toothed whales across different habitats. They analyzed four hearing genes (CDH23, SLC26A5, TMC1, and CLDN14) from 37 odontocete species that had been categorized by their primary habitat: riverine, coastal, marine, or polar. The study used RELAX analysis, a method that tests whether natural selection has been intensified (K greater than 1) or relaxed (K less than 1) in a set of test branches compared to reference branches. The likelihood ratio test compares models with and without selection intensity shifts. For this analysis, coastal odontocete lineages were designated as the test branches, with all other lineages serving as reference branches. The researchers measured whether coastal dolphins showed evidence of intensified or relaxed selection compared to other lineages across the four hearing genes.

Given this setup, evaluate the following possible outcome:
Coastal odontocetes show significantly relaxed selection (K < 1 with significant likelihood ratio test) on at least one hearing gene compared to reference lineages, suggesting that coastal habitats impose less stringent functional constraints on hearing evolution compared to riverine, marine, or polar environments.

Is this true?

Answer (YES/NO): NO